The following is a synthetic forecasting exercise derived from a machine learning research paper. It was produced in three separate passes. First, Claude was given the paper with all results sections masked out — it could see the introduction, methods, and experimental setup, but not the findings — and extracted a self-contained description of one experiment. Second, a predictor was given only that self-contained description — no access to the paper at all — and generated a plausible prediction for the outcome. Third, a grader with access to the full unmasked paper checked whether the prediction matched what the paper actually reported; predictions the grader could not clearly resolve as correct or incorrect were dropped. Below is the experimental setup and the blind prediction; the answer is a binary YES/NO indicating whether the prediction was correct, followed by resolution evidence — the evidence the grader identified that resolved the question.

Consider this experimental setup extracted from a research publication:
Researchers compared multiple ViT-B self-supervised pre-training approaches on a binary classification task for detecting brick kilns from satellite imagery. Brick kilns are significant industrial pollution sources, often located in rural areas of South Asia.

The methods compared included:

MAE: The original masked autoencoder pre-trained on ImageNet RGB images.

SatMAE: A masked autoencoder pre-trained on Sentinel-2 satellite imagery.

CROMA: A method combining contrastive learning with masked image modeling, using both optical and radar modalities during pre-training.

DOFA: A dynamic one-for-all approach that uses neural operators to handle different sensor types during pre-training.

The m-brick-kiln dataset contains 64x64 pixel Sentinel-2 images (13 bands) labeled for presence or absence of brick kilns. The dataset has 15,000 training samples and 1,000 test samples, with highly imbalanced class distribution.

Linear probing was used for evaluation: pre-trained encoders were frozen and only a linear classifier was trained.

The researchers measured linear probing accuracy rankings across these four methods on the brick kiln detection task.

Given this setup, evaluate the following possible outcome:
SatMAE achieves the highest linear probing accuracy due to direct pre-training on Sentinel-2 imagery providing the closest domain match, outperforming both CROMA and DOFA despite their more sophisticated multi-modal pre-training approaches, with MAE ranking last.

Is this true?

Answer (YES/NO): NO